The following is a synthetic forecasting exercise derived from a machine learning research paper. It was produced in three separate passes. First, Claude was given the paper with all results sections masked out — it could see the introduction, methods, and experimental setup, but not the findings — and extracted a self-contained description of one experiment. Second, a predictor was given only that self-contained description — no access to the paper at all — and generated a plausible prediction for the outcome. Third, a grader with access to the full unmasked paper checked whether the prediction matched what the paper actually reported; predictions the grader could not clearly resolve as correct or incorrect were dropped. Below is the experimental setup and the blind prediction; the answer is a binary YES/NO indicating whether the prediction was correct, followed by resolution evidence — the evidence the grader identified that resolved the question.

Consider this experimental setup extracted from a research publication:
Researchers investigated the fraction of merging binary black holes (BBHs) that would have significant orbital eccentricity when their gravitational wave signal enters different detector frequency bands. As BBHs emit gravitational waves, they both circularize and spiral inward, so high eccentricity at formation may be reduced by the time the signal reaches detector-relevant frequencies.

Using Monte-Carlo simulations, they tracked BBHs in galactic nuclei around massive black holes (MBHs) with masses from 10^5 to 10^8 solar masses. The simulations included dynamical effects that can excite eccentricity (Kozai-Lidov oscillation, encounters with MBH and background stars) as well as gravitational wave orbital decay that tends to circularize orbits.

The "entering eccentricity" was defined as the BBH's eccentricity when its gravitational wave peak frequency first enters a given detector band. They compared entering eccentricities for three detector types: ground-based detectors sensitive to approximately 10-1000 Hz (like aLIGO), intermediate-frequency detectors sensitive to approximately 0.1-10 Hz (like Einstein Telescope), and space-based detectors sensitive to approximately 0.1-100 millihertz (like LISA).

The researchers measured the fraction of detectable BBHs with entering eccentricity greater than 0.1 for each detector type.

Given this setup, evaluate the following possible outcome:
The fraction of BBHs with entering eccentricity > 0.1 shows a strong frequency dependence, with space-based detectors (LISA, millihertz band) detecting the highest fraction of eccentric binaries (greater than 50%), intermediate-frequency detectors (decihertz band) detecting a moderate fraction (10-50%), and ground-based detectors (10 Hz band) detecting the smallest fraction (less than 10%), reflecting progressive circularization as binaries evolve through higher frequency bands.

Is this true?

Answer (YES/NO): NO